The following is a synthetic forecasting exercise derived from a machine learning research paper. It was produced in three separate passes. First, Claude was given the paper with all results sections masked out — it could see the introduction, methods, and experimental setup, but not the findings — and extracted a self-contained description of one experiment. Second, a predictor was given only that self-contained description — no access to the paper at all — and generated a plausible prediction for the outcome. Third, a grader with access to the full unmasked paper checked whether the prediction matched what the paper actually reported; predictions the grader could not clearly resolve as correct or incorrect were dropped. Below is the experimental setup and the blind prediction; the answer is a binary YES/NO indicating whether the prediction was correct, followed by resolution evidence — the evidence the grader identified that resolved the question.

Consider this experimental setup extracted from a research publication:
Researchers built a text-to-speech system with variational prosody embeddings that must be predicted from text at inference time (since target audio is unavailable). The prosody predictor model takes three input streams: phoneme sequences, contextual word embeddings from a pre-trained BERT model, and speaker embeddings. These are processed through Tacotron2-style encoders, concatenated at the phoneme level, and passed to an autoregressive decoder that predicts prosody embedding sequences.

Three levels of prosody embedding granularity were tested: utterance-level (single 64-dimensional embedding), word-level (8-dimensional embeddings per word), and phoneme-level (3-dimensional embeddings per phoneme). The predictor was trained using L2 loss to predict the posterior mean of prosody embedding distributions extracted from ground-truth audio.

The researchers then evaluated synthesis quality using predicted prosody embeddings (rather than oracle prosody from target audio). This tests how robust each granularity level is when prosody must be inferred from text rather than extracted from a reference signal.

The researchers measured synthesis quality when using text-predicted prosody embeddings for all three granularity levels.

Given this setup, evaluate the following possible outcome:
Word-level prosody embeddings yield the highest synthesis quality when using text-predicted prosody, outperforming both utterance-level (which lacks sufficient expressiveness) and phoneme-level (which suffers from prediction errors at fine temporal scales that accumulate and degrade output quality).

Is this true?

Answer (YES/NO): YES